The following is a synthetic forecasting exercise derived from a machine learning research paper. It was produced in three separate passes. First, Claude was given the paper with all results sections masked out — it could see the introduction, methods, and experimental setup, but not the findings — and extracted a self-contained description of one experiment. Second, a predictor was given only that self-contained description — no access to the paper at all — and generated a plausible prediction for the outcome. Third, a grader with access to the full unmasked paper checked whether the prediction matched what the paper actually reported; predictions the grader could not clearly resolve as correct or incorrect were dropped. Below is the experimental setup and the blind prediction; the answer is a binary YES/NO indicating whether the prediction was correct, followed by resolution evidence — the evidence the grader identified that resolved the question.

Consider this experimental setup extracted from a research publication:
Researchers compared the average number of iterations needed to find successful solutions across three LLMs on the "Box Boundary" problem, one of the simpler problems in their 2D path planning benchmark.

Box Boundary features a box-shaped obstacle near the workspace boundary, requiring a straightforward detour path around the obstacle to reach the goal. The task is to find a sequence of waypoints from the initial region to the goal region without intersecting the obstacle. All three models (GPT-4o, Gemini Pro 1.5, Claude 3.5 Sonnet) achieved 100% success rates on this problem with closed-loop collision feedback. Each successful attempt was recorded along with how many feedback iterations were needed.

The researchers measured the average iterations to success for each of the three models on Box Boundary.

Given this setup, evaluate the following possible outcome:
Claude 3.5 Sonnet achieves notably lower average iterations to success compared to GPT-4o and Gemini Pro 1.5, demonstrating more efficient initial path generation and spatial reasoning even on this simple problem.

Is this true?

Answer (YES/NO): NO